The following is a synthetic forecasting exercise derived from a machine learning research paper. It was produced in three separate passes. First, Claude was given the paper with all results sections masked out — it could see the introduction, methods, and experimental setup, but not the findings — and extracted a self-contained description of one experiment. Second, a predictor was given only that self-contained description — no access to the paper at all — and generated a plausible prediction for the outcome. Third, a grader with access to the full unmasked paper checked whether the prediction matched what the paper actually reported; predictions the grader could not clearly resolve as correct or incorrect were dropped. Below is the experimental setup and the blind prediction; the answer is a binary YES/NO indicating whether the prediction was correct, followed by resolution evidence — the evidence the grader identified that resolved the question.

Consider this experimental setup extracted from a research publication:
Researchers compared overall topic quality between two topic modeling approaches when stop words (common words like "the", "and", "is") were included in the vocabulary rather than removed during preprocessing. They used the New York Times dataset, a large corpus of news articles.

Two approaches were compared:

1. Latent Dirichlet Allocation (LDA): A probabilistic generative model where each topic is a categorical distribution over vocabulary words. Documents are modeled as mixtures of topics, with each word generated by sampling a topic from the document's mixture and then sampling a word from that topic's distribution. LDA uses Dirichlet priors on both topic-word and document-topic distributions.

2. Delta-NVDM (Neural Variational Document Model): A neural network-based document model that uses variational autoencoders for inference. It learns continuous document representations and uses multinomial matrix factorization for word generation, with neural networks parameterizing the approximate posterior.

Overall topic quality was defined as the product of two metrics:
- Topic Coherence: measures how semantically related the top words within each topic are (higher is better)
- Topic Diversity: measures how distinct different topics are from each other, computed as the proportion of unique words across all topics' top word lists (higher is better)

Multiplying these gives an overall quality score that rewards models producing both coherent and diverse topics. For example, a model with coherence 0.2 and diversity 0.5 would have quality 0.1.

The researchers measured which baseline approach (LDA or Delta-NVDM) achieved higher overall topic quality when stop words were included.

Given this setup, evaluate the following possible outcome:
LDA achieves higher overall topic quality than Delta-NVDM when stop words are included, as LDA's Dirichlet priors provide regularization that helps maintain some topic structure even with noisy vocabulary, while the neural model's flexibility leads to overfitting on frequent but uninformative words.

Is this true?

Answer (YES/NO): NO